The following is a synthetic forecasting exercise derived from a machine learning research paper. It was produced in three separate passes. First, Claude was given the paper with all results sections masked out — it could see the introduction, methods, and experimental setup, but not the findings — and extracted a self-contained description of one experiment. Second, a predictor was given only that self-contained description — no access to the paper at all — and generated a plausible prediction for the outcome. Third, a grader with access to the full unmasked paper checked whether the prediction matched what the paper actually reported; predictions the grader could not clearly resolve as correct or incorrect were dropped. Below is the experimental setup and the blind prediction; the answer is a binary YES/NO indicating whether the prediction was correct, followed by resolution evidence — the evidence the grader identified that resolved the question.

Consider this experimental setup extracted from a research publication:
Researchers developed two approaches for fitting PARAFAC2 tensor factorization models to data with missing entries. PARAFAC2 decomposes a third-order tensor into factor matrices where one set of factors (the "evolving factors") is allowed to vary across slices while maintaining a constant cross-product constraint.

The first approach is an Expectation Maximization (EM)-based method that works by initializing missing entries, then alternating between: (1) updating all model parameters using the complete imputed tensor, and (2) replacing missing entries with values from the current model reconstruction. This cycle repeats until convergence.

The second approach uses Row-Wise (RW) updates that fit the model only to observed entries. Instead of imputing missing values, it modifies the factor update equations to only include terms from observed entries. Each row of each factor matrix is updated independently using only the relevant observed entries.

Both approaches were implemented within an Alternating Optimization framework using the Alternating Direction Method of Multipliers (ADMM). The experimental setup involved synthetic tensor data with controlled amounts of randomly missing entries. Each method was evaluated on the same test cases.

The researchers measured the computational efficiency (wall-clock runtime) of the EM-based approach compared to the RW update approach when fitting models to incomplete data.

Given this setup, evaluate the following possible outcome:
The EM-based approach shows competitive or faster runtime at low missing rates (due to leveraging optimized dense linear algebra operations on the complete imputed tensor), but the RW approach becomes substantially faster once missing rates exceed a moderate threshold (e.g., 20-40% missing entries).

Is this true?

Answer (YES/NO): NO